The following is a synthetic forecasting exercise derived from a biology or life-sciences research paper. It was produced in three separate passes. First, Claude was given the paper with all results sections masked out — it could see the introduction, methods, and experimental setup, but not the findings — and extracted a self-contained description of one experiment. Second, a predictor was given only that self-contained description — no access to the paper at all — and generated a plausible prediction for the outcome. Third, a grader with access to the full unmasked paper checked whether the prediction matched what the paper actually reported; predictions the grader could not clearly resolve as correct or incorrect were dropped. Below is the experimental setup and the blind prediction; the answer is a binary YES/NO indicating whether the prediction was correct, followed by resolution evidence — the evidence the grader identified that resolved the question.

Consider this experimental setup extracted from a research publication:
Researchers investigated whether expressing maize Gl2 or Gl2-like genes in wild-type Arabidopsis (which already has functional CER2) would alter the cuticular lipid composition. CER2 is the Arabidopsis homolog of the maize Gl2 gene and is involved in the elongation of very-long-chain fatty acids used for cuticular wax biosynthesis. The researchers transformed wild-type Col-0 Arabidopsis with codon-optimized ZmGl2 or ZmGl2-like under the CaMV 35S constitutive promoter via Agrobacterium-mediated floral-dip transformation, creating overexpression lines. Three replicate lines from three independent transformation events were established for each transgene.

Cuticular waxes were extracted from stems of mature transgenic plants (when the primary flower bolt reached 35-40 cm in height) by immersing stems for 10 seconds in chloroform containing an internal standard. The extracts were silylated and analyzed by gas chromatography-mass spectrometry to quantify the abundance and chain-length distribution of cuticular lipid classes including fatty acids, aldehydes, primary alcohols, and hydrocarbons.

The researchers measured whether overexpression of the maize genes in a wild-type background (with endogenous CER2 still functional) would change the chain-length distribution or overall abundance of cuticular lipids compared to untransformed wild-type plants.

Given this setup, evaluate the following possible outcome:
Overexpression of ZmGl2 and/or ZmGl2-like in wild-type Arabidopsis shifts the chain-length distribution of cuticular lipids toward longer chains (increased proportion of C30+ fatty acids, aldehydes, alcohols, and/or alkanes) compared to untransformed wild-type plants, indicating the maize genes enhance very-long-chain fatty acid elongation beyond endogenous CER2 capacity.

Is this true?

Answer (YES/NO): YES